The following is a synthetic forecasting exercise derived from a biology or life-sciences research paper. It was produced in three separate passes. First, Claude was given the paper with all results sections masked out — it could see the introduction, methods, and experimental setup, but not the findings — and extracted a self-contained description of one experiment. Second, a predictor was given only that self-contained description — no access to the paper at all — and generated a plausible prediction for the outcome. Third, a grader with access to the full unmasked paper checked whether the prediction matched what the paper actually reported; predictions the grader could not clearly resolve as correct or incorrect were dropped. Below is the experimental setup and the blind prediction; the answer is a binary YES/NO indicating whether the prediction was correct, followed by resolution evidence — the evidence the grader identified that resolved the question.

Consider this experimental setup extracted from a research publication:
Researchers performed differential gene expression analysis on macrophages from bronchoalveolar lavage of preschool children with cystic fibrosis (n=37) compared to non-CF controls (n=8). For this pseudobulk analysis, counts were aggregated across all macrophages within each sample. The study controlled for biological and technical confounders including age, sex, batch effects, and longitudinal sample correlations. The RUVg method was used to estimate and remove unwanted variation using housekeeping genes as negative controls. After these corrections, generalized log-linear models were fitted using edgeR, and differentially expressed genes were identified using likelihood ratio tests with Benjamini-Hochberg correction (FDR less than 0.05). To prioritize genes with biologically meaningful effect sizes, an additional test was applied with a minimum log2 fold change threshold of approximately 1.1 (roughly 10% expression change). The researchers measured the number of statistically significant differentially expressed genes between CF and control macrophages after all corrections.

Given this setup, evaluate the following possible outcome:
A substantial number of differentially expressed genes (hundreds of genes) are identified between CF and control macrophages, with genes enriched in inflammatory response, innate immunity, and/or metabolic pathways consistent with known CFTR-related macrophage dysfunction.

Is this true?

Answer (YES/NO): YES